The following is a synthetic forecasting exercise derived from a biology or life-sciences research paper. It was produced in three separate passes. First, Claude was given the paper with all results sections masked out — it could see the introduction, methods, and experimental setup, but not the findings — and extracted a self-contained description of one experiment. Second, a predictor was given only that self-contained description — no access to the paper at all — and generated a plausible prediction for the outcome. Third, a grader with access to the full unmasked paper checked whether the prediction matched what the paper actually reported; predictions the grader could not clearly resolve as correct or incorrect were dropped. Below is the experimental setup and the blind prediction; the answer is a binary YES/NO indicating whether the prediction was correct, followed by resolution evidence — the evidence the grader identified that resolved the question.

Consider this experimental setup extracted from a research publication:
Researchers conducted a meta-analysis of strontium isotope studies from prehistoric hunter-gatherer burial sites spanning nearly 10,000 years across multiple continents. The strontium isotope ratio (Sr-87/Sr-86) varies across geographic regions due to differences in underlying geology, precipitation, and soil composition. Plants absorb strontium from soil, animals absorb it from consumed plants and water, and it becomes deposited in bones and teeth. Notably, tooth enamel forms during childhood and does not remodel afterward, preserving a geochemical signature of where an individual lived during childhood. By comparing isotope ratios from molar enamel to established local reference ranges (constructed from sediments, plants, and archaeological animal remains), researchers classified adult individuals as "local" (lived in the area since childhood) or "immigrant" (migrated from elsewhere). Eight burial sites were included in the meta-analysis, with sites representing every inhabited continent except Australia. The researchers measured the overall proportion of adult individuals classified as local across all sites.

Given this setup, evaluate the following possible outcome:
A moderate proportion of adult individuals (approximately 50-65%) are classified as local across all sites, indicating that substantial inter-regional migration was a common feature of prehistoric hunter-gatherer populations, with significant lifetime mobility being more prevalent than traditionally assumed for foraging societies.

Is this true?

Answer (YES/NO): NO